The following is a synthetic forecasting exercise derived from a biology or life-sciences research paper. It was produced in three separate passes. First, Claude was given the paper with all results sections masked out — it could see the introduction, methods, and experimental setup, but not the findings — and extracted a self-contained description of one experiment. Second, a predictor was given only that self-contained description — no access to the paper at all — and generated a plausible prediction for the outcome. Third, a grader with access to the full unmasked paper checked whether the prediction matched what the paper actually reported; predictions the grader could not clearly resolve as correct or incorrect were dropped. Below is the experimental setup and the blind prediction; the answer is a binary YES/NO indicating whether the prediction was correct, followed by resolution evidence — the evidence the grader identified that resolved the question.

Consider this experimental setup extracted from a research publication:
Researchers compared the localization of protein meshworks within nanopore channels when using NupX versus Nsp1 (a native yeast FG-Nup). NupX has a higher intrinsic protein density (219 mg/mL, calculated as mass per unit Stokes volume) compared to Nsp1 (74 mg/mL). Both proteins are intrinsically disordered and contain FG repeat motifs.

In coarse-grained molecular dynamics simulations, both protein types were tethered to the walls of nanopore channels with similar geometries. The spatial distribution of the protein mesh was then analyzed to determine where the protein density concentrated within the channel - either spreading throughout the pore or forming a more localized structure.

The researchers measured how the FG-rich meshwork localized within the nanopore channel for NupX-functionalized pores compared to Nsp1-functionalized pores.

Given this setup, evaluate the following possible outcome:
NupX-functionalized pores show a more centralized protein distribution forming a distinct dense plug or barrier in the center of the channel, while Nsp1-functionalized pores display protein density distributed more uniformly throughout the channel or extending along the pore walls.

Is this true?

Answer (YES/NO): YES